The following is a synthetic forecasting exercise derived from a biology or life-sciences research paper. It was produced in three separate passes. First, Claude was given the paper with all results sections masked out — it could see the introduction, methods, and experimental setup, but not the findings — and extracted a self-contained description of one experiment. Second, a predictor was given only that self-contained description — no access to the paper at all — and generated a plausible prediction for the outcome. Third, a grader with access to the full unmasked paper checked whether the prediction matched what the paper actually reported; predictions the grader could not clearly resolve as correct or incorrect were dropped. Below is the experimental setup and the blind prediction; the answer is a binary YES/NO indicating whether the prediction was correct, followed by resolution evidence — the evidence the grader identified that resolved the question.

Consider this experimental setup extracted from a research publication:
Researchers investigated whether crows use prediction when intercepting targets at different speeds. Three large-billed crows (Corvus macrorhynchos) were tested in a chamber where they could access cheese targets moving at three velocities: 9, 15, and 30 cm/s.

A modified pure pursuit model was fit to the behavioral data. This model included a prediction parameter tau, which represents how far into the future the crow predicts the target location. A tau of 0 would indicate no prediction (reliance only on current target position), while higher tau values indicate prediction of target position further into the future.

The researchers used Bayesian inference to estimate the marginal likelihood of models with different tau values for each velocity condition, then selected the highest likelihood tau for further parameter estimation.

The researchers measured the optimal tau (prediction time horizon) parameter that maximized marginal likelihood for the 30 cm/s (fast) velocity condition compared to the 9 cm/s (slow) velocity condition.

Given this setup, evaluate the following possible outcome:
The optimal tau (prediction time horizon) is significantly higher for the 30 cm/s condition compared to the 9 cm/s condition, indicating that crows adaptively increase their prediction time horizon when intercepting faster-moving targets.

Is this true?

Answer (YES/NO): NO